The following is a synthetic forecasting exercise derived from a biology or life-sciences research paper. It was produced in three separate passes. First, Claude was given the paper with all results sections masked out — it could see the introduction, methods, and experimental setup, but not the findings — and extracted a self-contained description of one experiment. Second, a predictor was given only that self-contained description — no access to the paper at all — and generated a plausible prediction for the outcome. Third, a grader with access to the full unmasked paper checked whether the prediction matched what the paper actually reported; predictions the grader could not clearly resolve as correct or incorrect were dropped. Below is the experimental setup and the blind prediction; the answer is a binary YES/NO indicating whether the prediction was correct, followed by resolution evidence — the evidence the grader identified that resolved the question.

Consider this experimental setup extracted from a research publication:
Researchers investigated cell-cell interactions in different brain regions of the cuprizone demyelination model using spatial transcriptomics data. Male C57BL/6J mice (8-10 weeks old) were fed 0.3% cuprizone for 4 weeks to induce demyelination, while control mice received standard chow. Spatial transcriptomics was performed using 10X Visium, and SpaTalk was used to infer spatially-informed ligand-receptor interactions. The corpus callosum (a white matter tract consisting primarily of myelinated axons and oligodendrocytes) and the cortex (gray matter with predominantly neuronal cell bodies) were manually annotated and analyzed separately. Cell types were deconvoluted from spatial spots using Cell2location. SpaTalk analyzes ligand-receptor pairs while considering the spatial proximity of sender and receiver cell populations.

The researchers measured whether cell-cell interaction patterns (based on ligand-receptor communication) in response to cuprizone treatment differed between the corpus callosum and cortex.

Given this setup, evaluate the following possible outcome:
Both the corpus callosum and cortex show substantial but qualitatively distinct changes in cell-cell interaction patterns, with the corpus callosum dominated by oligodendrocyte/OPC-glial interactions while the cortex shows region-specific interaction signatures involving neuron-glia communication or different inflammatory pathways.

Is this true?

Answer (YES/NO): NO